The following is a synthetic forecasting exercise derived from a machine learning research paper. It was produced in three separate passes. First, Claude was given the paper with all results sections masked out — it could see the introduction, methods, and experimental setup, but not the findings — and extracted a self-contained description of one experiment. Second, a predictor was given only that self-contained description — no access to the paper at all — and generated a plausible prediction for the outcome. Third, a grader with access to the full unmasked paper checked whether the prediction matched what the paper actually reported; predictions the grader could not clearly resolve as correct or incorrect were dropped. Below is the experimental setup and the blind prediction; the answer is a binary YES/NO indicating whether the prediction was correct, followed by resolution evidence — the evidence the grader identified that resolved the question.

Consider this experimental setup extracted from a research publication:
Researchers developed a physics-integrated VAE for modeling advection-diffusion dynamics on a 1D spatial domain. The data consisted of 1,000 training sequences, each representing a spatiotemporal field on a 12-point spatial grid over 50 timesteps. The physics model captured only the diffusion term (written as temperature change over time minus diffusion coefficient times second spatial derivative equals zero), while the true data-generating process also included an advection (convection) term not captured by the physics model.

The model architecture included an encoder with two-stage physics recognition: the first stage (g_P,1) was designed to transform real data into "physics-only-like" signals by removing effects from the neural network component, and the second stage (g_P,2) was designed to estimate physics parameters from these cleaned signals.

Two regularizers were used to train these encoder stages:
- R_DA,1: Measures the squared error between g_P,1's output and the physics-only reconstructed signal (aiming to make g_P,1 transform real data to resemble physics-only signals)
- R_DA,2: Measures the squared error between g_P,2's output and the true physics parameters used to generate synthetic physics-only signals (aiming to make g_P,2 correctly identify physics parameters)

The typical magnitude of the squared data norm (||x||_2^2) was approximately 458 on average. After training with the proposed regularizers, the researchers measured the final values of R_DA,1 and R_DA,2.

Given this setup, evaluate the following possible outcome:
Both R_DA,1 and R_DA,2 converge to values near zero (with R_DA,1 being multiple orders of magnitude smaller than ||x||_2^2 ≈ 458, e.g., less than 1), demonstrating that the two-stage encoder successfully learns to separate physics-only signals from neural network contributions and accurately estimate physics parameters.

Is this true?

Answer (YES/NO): YES